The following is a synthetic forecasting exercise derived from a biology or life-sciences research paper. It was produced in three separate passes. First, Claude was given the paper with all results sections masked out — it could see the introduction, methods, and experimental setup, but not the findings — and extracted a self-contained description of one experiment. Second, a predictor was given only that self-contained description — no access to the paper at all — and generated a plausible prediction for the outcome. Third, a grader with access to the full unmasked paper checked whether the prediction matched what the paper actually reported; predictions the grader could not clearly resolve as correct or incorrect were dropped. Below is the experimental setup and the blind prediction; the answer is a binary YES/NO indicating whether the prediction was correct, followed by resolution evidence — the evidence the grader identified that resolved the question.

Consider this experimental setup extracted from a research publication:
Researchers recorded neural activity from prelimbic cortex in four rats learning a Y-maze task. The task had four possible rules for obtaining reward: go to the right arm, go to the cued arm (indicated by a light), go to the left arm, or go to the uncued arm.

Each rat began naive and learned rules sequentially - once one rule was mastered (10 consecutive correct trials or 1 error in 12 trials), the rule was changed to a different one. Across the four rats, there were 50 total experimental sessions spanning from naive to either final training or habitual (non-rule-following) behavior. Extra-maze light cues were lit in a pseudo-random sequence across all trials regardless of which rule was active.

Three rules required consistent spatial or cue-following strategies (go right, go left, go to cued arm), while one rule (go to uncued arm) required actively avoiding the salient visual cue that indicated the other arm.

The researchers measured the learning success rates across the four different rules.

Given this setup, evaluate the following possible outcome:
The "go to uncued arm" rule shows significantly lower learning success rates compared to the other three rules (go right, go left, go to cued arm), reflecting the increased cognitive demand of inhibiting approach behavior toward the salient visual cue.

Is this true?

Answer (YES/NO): YES